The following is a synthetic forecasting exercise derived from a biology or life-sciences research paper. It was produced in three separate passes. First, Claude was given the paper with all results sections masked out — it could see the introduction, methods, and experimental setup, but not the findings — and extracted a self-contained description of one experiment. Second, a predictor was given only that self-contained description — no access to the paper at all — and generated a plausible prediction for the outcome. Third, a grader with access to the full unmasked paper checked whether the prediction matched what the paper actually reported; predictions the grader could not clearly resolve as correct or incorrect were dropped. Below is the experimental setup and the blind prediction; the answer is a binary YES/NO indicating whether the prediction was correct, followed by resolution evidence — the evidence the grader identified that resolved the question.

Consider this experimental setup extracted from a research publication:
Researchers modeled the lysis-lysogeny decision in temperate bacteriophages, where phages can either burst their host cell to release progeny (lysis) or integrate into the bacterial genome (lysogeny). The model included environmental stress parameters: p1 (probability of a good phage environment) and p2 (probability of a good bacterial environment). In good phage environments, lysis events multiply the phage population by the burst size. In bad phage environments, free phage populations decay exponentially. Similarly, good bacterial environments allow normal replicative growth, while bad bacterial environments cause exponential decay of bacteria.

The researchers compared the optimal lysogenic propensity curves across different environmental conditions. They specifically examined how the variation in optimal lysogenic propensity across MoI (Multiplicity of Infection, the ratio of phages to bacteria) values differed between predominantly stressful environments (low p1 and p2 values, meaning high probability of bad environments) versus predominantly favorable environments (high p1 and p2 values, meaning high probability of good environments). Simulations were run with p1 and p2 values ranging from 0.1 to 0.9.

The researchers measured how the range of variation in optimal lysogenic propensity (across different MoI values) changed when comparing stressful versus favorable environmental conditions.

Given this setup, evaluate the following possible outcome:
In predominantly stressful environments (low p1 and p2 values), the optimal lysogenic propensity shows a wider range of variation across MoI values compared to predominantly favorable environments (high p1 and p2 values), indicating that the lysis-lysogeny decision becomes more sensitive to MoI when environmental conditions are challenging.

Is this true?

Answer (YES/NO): NO